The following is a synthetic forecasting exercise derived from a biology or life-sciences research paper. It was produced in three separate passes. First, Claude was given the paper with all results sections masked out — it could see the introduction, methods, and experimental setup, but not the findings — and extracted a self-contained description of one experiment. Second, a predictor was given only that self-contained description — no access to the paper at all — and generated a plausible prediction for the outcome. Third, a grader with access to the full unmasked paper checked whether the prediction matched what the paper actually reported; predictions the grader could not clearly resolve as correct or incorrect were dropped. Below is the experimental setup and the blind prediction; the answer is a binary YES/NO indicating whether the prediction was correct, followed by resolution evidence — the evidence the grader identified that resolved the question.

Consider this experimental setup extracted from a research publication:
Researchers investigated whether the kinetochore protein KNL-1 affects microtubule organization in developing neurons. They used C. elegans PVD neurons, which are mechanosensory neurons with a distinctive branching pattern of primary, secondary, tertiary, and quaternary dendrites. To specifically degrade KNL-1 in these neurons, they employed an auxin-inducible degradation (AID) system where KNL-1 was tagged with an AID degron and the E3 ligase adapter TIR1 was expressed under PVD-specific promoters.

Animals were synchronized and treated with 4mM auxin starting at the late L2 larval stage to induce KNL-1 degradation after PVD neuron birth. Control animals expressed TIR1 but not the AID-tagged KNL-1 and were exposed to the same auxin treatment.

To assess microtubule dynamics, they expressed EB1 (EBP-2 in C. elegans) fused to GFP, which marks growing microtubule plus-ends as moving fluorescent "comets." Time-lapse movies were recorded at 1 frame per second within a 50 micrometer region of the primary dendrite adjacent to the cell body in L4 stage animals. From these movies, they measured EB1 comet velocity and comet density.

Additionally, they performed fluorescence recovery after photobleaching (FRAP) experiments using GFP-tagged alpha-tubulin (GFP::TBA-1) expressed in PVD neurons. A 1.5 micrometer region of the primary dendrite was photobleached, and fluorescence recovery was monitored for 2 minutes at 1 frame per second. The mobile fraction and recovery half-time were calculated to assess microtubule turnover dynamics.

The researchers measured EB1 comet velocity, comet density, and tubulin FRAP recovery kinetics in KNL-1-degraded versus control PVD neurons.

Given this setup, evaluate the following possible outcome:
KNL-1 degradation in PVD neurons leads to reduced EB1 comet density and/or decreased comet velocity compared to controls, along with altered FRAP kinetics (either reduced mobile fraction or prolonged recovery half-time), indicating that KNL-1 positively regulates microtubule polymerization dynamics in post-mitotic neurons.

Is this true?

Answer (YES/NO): NO